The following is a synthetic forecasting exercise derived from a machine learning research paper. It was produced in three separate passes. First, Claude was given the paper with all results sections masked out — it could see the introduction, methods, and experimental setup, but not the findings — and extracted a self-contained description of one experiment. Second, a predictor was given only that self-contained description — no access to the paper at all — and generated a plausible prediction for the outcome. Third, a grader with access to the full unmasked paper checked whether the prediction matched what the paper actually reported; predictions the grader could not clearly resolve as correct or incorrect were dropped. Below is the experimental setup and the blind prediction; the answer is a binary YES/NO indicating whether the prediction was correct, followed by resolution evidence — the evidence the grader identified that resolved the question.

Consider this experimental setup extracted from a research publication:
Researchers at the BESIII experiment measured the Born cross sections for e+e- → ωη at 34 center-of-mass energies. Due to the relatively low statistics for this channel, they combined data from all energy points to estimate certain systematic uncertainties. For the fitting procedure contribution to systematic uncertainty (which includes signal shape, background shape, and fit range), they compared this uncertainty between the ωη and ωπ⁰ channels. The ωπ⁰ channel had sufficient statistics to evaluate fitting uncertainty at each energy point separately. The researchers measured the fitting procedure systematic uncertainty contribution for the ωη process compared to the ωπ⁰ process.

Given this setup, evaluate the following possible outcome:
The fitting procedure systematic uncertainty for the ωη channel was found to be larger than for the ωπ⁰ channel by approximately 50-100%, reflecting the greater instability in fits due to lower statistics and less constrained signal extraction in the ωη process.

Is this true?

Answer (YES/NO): NO